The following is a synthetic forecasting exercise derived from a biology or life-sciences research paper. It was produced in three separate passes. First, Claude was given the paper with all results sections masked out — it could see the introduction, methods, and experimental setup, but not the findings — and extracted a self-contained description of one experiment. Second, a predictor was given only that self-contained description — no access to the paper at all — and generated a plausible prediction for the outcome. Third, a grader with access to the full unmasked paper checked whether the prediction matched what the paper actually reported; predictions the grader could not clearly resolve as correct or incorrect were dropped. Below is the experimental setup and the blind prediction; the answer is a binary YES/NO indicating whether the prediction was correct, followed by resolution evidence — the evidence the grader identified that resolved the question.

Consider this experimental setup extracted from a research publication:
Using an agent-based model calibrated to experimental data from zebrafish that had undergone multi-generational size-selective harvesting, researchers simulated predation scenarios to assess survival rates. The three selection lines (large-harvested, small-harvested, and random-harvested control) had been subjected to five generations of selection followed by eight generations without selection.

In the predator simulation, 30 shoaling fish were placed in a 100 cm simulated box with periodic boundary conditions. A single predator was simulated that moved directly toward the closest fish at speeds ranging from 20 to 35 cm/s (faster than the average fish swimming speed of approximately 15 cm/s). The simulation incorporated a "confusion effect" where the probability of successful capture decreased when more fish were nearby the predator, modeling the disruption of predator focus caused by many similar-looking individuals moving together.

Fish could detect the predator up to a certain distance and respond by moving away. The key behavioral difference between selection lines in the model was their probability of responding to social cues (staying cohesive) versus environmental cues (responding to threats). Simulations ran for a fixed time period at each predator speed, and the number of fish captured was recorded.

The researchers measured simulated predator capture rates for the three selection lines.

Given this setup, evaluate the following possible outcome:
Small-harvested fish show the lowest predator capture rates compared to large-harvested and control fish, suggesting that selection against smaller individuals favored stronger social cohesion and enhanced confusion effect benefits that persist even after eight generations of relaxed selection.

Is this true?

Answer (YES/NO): NO